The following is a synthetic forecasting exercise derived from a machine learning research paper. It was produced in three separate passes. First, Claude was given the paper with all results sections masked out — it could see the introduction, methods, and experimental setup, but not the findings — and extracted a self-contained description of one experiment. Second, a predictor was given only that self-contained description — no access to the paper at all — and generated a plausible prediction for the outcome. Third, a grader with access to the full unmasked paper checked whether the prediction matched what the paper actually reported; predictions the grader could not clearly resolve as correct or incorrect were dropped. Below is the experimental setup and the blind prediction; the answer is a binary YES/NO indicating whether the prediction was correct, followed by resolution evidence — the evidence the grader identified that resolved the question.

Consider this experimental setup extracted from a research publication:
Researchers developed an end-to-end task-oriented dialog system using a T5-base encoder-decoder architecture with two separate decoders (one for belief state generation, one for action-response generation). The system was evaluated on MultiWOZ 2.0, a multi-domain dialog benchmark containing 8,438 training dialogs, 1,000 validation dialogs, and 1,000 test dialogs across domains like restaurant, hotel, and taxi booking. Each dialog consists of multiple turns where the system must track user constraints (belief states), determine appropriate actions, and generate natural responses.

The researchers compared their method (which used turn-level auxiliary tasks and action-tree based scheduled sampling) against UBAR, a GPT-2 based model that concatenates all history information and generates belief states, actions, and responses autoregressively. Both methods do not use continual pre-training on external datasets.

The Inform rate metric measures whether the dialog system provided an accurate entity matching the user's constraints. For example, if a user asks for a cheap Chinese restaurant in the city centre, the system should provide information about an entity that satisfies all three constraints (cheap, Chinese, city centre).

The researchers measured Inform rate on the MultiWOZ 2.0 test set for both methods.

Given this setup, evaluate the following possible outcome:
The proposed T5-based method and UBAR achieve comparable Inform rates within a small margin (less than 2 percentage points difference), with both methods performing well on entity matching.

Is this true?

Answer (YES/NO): YES